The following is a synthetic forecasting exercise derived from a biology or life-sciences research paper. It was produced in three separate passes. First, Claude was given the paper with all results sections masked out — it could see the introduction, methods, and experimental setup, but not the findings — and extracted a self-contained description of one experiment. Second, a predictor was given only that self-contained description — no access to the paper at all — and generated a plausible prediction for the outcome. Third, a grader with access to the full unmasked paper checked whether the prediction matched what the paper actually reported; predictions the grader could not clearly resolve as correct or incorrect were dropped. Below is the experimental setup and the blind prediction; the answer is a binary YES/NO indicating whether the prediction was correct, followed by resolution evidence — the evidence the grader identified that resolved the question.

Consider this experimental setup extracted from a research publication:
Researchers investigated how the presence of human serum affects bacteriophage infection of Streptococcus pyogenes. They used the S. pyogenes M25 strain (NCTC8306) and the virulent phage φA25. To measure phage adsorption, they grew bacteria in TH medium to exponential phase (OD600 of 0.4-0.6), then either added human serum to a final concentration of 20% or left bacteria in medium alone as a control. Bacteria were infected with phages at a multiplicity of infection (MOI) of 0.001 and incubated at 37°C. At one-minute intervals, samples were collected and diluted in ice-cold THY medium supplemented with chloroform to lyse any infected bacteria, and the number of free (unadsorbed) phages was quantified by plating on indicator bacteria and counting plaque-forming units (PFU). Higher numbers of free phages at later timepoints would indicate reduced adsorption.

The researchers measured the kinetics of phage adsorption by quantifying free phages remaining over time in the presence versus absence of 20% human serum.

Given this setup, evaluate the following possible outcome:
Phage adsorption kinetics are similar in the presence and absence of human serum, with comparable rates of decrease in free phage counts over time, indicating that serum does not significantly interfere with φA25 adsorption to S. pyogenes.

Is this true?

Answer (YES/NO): NO